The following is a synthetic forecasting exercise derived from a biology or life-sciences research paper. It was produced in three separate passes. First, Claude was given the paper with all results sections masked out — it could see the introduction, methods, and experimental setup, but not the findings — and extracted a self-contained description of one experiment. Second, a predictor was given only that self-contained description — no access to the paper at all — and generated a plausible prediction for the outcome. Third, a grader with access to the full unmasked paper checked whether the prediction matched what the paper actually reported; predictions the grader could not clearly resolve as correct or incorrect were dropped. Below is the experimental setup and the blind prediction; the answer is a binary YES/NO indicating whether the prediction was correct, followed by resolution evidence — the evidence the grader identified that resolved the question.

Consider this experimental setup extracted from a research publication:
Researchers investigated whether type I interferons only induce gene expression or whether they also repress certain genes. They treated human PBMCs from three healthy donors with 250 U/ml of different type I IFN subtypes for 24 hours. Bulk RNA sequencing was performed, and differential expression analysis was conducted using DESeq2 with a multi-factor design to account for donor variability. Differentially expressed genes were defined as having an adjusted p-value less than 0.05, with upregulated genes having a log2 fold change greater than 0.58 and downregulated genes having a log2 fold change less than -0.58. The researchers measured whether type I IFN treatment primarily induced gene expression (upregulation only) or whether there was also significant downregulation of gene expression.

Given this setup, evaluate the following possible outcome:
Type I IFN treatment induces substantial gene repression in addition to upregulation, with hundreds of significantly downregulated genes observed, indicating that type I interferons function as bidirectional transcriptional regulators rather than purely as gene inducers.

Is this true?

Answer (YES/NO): YES